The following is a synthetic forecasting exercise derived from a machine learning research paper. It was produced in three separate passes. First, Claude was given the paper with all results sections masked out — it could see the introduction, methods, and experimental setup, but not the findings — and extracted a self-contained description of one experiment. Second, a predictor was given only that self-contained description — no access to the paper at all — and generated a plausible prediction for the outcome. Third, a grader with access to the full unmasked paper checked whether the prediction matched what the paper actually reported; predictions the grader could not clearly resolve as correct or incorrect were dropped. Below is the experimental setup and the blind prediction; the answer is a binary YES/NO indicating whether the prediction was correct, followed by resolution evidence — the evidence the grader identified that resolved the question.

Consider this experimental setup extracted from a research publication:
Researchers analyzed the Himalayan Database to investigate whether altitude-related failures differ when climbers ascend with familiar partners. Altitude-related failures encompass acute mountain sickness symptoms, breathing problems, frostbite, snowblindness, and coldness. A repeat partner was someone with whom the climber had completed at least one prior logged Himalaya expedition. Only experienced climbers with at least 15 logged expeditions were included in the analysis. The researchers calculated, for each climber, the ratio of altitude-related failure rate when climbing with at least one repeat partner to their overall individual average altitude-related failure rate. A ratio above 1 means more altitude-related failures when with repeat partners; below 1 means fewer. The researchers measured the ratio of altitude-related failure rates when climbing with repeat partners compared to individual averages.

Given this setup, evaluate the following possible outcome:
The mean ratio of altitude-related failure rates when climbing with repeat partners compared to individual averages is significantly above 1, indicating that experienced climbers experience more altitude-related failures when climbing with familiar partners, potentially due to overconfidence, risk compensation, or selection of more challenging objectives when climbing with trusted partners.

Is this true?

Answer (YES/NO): NO